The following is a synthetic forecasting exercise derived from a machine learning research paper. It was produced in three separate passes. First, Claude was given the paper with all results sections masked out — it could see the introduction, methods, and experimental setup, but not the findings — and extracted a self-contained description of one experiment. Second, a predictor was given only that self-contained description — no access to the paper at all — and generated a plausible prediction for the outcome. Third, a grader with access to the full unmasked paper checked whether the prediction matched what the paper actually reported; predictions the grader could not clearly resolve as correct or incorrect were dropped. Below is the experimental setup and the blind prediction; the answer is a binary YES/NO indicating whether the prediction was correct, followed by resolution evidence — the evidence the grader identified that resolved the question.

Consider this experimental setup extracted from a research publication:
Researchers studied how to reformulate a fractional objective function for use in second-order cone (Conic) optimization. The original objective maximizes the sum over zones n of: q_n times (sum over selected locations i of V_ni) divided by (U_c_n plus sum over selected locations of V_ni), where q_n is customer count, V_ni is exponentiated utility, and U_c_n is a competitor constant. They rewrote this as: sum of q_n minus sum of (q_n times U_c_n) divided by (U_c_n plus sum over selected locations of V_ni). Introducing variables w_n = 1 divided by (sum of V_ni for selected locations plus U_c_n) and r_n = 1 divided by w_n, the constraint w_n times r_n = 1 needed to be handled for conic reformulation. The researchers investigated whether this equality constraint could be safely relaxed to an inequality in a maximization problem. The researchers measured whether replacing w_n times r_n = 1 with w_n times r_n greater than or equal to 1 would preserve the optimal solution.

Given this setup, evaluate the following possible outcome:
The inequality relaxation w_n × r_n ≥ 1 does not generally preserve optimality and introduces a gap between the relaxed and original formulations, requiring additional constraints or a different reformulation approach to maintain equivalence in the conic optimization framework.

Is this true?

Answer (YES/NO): NO